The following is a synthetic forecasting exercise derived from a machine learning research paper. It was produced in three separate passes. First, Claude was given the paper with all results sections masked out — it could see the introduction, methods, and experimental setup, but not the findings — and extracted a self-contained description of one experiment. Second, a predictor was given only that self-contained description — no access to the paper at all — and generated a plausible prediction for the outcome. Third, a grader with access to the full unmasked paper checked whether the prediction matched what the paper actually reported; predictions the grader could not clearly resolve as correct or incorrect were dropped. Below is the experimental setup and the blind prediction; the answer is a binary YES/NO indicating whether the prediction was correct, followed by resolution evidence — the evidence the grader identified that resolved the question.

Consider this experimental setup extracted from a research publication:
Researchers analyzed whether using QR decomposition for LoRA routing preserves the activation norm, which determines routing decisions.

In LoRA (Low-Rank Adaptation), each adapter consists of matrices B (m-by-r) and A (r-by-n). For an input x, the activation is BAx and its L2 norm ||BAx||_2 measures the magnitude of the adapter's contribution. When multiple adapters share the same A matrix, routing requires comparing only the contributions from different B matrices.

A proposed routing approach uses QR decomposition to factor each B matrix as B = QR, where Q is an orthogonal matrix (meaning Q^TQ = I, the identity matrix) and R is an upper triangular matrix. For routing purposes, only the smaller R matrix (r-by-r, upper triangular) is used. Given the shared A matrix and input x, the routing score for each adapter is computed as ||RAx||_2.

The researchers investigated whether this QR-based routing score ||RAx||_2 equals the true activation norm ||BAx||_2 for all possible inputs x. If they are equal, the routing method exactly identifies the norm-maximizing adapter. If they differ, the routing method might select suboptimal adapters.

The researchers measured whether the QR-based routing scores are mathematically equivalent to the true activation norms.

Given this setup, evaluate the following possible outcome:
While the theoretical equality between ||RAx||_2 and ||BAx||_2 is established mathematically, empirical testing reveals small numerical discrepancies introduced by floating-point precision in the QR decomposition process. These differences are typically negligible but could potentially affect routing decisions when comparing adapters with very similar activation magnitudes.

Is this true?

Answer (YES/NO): NO